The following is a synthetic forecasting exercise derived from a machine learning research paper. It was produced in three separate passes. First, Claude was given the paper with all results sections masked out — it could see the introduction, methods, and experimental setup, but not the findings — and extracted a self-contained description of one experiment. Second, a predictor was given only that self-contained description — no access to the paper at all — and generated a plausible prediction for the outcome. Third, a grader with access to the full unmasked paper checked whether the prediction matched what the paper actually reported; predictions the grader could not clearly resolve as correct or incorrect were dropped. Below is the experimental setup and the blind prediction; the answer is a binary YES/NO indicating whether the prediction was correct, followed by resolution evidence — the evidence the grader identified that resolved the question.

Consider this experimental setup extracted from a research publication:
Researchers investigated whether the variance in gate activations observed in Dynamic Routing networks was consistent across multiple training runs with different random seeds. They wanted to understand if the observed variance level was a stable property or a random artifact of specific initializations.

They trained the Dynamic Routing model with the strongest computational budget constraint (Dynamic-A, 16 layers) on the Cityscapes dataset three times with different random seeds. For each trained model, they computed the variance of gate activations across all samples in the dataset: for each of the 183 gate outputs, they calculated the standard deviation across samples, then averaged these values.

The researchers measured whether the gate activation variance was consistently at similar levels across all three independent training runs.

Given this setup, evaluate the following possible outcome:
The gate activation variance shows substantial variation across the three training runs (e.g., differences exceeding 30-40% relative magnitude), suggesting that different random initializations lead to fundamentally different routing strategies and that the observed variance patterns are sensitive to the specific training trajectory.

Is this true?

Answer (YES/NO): NO